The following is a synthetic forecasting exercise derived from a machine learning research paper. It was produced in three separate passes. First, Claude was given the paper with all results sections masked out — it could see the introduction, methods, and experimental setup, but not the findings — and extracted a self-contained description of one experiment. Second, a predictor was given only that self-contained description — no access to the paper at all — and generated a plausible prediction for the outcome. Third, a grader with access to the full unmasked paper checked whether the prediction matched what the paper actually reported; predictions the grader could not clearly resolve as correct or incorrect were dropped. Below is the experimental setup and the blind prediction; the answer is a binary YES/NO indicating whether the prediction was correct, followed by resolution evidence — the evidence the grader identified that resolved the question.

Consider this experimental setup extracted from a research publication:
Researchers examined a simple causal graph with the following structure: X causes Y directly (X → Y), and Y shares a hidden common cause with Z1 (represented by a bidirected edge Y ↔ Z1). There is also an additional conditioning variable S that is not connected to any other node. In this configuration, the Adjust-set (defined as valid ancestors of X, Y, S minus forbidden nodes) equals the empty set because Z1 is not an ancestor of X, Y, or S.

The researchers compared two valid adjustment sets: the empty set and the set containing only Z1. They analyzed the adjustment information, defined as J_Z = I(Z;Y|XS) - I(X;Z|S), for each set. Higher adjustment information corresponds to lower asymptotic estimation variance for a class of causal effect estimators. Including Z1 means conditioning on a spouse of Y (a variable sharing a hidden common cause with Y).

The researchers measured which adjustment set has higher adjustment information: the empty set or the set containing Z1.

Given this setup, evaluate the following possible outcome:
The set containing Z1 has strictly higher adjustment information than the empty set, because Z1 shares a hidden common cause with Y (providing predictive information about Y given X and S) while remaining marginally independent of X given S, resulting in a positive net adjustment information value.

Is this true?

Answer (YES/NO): YES